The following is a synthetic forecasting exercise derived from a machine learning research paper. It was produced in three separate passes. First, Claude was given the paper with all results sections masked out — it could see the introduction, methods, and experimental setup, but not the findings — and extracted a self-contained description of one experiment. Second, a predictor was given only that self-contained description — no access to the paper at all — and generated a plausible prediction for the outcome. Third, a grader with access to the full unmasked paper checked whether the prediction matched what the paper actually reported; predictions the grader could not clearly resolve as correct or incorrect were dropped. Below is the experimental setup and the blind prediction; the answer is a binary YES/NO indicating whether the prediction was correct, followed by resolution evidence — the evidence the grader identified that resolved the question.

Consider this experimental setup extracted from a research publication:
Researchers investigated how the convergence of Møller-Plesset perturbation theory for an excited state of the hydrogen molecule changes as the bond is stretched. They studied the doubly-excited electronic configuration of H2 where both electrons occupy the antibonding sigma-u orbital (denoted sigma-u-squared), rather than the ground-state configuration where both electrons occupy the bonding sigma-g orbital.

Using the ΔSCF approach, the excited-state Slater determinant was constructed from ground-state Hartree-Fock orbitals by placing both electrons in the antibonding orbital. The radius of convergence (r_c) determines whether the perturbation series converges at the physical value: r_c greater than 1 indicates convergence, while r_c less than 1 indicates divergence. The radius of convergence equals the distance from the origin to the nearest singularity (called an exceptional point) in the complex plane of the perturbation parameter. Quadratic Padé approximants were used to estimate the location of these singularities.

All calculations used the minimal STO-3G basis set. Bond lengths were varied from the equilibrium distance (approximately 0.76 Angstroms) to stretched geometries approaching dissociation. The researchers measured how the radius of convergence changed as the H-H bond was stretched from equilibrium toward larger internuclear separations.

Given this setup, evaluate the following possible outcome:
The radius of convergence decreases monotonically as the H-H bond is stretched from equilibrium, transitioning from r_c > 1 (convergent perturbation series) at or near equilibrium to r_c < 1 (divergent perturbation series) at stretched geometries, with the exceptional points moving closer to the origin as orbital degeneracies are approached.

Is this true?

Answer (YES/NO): YES